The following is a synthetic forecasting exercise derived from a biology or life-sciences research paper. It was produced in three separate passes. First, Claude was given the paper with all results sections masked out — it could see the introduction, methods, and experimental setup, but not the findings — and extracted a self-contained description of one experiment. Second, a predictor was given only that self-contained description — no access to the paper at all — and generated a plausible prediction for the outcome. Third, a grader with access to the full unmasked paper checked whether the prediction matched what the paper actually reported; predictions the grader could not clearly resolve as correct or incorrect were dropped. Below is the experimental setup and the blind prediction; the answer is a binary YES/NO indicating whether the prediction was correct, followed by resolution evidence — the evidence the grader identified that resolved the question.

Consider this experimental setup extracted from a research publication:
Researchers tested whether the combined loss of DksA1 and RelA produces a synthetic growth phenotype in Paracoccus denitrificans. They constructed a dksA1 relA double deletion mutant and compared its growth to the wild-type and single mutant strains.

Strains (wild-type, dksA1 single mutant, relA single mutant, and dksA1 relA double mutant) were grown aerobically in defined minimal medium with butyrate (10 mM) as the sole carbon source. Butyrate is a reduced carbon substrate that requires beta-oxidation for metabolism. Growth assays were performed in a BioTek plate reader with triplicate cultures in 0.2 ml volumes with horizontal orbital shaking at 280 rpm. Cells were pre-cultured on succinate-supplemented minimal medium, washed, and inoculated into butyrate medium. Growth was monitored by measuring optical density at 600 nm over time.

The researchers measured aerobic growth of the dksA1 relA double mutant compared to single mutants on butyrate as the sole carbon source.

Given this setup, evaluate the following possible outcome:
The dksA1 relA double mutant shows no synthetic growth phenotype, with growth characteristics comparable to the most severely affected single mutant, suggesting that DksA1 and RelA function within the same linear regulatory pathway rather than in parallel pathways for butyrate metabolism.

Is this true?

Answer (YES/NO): NO